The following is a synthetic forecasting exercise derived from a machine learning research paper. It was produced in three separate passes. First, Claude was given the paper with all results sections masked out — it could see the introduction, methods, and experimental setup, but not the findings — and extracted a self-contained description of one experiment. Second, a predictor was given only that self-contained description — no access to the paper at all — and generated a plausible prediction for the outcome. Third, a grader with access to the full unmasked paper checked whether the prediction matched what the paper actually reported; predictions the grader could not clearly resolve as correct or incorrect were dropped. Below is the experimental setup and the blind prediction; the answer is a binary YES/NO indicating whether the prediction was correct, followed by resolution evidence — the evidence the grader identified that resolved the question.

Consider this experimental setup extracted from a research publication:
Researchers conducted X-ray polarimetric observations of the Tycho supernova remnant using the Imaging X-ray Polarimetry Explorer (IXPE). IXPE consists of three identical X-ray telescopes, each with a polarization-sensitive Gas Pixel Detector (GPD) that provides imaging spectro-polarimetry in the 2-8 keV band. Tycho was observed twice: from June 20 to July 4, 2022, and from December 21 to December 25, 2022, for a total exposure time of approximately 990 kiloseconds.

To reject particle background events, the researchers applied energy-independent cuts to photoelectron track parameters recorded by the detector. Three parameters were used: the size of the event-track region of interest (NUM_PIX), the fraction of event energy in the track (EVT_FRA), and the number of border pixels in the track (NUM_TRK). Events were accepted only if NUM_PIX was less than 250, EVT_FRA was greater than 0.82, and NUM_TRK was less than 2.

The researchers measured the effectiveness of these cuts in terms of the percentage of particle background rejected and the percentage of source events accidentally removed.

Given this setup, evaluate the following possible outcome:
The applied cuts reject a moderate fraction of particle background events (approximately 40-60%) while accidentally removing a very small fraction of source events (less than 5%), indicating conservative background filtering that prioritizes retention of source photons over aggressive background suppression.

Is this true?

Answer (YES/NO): NO